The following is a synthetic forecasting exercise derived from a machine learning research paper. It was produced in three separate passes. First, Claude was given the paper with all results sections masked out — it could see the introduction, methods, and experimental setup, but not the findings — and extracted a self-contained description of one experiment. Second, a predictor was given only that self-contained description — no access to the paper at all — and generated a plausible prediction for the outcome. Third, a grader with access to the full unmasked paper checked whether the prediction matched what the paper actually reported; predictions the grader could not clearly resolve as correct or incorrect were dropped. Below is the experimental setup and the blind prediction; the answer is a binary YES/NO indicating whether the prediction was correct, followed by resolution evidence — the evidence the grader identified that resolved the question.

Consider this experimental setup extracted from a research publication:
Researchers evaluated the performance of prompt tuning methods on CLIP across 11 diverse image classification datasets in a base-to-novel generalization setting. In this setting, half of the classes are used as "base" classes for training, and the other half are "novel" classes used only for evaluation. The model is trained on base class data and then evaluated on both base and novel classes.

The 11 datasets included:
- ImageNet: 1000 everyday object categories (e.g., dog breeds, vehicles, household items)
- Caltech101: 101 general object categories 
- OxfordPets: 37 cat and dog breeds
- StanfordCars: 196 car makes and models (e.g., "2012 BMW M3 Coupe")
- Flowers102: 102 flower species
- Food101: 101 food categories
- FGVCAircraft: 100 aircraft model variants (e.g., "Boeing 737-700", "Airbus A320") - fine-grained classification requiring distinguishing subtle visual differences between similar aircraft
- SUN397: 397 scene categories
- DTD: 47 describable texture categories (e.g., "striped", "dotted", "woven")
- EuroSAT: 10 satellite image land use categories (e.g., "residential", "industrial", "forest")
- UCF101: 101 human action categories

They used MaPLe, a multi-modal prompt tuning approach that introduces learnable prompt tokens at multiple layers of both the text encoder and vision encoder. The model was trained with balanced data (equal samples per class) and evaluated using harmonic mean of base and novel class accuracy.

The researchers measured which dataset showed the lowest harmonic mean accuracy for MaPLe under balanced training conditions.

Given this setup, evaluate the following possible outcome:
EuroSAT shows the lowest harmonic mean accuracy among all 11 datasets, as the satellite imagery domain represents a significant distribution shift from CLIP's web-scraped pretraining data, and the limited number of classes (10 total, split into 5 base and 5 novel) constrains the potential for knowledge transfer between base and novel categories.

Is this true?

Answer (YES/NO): NO